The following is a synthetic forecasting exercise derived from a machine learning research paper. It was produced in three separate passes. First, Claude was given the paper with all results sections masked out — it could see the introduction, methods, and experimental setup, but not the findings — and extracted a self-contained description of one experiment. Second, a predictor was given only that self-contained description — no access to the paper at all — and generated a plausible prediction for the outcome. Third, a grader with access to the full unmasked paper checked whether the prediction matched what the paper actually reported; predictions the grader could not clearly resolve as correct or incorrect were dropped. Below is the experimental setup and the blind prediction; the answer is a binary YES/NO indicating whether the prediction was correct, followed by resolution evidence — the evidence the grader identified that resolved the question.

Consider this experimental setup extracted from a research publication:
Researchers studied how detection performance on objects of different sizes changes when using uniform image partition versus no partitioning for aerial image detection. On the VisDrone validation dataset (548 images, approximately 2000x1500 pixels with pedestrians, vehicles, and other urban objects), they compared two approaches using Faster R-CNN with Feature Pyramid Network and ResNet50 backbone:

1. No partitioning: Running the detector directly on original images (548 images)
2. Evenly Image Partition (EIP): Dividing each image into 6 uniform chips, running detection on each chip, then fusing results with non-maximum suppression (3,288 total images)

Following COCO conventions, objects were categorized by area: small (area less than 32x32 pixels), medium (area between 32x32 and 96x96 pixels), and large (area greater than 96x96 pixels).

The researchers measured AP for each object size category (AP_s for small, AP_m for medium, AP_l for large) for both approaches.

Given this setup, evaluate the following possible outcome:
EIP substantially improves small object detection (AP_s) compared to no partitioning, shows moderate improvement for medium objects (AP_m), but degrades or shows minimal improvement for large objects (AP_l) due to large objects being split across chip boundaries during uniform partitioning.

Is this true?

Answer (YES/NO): NO